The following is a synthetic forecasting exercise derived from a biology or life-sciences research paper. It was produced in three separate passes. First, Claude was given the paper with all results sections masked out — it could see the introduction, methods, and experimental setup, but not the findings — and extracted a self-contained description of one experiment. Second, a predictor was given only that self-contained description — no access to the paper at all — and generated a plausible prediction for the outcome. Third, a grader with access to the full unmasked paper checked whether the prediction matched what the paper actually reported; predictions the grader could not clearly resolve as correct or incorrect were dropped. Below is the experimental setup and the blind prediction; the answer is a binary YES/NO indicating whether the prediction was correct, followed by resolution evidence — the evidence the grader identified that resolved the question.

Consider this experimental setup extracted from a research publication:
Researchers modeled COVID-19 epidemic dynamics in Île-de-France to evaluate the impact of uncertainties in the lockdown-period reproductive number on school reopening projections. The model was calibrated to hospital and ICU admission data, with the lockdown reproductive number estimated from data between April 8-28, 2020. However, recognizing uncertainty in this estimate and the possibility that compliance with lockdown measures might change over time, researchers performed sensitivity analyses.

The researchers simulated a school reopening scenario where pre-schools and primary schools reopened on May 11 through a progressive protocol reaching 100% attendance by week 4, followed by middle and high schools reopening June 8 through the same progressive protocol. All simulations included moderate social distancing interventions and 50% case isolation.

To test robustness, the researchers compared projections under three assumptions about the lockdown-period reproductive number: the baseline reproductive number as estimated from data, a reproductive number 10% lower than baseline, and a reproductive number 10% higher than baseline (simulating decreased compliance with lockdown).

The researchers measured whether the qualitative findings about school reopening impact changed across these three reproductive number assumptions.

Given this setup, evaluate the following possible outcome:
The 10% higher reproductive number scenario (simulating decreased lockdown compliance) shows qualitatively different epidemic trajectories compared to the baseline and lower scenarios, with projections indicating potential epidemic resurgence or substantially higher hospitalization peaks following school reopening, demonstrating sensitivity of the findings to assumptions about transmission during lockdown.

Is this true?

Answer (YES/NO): NO